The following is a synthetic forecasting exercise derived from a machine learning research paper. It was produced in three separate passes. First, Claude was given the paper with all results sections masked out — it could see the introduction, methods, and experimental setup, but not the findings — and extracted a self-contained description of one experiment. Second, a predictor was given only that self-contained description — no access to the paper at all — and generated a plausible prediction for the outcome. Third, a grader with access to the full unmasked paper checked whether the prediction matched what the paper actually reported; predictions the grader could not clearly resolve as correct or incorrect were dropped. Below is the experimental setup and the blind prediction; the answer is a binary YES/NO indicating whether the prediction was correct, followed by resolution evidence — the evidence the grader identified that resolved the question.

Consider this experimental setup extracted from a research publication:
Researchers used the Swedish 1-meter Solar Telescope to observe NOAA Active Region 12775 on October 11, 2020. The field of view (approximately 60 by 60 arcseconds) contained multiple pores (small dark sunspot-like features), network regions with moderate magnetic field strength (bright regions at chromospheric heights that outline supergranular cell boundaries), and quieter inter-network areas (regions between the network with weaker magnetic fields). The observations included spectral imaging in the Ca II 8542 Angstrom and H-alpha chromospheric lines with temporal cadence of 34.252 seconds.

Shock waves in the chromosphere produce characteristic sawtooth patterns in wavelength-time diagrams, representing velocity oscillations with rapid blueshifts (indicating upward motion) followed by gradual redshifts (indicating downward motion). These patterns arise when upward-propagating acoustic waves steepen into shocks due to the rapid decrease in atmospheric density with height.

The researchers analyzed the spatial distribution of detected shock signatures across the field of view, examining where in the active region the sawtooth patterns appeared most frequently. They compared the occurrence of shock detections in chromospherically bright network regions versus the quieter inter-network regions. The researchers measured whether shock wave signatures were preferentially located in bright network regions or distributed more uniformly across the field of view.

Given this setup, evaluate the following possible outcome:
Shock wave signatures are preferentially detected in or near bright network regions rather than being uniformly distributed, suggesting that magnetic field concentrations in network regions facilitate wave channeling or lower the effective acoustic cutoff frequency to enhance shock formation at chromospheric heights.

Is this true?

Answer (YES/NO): YES